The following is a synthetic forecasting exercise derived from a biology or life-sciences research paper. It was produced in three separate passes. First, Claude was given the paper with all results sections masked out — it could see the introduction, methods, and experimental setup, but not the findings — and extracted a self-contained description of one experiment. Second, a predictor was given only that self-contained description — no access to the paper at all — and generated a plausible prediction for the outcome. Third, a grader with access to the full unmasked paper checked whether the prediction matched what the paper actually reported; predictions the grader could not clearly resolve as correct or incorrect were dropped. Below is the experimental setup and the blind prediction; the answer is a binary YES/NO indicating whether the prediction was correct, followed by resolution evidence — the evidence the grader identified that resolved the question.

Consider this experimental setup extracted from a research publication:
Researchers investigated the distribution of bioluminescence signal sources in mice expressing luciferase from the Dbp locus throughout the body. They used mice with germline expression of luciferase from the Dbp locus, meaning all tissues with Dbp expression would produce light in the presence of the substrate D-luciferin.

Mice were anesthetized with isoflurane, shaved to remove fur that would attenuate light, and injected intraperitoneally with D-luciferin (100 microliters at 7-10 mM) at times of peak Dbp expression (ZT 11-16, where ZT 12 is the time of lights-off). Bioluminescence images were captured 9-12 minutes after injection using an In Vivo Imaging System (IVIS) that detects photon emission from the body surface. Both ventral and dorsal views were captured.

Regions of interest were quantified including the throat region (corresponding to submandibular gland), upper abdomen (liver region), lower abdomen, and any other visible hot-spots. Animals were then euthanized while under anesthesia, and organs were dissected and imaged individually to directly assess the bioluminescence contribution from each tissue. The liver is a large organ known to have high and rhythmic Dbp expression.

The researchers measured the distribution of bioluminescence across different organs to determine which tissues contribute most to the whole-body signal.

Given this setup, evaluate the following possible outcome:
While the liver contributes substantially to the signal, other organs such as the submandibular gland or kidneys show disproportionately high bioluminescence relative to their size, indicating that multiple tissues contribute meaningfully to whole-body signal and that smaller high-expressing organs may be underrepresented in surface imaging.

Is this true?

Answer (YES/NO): NO